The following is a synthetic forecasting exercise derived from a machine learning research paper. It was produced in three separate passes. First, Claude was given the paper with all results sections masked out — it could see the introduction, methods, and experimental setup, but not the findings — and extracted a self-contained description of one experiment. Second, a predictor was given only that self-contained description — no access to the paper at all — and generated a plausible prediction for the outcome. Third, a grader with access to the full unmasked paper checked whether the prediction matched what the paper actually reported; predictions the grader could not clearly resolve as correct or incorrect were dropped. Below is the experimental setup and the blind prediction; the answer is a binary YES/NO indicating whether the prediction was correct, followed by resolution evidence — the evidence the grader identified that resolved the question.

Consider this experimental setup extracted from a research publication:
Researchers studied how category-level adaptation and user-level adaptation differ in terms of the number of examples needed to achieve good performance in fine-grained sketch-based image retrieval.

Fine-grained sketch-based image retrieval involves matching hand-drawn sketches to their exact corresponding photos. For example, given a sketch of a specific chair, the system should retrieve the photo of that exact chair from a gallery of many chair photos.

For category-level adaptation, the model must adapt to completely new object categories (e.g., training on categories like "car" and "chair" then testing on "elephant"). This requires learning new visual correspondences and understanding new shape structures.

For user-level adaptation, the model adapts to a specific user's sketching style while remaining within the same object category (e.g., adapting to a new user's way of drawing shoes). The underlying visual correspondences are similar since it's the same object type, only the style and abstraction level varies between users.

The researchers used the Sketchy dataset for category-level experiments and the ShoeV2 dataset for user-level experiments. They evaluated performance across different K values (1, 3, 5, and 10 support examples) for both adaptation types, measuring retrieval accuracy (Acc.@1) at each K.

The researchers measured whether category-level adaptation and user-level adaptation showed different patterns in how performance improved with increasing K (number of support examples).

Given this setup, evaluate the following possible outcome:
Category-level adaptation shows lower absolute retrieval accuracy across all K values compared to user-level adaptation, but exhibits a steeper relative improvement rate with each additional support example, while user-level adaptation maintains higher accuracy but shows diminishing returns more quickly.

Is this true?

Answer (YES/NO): NO